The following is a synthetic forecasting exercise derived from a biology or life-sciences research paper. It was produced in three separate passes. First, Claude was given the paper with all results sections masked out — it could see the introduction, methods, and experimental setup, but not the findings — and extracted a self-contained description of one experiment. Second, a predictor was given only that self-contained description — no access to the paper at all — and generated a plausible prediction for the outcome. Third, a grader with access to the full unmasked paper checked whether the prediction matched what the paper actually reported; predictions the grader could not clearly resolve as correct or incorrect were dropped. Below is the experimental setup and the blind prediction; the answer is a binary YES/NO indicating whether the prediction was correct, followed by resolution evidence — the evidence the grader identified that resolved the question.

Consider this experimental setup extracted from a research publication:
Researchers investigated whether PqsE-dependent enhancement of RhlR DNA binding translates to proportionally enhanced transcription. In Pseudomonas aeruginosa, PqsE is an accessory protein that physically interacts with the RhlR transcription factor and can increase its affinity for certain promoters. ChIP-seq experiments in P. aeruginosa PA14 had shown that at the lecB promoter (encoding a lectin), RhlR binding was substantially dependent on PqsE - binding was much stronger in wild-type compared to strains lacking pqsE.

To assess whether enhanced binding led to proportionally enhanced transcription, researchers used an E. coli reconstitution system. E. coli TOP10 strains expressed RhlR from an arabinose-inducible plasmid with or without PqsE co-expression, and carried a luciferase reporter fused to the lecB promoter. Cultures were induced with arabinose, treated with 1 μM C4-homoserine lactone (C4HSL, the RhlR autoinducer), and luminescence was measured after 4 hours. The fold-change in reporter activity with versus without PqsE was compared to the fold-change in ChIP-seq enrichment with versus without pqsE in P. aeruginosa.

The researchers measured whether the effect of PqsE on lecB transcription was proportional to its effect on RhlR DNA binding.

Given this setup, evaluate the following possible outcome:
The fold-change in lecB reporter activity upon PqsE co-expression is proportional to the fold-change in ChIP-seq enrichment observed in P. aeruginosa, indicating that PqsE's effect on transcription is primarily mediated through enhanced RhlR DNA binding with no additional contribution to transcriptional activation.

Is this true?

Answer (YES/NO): NO